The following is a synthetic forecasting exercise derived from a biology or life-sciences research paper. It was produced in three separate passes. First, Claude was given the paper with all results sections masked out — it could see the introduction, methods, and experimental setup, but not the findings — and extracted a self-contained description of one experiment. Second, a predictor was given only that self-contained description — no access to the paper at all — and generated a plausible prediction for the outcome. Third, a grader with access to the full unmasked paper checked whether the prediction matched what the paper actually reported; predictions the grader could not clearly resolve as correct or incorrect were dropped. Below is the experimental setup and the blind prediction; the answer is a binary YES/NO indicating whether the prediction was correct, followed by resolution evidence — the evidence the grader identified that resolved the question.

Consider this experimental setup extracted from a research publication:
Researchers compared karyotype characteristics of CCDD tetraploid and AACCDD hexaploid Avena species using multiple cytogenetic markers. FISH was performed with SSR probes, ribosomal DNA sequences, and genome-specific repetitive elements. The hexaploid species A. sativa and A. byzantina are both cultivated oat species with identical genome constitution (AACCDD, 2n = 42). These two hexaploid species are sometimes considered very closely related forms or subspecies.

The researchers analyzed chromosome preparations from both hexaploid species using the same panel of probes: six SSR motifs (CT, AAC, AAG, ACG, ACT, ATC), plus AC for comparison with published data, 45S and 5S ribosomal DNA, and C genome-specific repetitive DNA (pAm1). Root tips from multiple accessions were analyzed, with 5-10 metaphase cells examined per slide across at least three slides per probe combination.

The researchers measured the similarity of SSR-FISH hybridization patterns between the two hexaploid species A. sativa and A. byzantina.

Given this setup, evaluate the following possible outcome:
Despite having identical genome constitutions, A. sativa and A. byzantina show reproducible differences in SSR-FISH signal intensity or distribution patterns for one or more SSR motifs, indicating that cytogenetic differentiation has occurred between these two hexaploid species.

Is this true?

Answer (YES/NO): YES